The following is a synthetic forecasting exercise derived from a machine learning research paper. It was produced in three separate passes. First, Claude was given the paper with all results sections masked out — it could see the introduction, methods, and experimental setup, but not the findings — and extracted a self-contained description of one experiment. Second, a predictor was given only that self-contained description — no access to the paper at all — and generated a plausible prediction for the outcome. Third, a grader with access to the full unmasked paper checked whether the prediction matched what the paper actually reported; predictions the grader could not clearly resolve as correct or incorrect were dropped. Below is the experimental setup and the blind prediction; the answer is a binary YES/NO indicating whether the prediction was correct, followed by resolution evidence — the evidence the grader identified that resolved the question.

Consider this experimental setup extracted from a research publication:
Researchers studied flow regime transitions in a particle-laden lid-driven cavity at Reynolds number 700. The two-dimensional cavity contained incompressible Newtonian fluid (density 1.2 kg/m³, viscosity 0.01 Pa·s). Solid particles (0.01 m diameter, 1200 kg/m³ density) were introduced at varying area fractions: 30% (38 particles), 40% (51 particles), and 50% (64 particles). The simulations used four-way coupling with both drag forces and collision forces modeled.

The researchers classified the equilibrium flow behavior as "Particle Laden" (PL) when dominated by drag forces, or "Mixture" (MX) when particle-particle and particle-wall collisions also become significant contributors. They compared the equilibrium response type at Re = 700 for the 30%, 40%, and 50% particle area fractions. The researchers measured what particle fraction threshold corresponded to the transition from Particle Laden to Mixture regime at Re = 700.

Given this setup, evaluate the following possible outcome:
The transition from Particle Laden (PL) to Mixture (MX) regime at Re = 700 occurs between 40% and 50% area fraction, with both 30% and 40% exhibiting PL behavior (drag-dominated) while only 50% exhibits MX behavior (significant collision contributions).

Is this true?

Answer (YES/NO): NO